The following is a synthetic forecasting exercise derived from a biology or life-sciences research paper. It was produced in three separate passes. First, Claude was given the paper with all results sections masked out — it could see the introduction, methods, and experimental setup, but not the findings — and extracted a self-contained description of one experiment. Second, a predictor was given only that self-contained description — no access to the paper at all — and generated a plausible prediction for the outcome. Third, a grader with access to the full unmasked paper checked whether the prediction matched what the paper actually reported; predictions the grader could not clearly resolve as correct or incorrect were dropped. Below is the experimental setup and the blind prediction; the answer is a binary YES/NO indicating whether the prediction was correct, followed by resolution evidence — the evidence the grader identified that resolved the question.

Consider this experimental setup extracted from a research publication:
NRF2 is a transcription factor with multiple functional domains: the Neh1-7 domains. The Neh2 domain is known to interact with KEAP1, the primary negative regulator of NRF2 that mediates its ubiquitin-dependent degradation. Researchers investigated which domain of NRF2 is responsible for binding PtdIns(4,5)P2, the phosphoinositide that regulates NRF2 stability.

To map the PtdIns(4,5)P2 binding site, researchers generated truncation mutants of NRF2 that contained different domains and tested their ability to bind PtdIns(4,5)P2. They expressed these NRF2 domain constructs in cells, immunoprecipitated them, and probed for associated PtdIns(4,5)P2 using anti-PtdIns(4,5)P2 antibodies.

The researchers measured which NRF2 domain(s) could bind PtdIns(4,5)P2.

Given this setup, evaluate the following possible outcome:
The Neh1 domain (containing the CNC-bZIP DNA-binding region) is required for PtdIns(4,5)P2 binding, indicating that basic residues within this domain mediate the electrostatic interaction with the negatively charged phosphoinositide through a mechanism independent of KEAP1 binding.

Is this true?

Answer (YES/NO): NO